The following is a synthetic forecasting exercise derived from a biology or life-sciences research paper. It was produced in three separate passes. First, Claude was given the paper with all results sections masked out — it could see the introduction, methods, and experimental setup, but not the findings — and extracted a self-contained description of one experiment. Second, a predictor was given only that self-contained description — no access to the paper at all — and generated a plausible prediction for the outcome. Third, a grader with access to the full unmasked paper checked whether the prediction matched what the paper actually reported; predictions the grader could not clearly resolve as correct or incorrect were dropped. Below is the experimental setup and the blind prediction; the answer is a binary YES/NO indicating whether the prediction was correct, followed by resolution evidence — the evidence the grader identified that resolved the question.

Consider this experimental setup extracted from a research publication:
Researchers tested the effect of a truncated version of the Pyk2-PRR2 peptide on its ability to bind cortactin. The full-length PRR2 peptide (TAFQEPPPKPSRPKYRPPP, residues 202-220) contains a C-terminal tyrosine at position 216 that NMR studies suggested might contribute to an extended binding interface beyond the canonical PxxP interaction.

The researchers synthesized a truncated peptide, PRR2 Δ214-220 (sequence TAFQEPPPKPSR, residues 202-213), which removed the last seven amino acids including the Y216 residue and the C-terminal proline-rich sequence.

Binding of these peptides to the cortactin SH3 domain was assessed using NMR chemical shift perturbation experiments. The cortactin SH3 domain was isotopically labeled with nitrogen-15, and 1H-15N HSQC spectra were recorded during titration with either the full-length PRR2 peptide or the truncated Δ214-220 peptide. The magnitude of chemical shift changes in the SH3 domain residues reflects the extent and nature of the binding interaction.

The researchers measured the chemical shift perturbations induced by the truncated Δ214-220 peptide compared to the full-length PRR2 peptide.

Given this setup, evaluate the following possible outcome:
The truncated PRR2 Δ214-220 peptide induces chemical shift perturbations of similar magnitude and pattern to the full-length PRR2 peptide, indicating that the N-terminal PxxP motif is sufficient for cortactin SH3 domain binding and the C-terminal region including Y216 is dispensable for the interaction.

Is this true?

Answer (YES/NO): NO